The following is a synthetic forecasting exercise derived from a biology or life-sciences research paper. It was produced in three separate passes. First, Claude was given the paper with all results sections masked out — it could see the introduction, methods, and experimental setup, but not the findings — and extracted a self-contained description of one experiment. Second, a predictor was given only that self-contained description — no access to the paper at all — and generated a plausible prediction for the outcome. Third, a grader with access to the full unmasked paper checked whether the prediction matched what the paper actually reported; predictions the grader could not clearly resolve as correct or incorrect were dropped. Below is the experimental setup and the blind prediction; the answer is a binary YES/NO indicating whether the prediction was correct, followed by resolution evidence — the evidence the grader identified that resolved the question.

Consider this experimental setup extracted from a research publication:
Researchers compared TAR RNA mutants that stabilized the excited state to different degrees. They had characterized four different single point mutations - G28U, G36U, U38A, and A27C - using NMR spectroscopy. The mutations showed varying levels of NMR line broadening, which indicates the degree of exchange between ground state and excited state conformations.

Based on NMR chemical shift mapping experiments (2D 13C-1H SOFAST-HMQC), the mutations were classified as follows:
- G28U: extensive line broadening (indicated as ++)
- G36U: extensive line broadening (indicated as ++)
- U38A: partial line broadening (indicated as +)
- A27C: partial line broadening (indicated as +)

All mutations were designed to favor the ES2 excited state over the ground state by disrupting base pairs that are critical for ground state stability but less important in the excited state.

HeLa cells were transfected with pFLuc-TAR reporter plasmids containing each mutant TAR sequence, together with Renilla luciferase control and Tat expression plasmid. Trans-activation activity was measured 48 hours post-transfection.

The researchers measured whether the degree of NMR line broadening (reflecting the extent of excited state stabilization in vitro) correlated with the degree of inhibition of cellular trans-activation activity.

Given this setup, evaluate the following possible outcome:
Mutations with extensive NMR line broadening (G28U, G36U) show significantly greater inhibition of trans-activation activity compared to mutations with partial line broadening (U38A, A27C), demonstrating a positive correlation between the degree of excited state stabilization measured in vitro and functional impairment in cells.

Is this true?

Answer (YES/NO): NO